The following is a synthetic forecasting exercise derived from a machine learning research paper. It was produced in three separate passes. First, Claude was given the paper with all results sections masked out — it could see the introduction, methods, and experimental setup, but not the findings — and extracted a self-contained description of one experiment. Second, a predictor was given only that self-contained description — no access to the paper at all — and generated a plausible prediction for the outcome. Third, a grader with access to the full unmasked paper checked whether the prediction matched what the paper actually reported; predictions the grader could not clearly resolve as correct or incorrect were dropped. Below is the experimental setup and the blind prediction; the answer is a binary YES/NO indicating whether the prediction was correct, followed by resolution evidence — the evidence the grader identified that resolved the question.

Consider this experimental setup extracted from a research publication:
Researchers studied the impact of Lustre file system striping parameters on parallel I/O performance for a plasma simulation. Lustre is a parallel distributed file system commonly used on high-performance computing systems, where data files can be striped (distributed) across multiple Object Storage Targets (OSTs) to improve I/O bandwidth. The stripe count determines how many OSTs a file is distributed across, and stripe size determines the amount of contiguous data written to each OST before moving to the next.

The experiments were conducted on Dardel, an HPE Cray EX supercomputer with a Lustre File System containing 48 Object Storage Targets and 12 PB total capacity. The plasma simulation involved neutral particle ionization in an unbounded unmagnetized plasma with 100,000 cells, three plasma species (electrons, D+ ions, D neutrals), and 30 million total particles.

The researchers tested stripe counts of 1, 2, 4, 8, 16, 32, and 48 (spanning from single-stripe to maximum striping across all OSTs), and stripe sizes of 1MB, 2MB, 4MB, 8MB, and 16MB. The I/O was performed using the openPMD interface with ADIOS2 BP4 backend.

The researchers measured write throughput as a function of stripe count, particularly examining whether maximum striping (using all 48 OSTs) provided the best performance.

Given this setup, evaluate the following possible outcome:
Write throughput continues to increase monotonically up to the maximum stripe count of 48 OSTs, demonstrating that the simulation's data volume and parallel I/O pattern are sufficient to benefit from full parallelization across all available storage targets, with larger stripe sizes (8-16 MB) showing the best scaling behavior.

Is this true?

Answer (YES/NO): NO